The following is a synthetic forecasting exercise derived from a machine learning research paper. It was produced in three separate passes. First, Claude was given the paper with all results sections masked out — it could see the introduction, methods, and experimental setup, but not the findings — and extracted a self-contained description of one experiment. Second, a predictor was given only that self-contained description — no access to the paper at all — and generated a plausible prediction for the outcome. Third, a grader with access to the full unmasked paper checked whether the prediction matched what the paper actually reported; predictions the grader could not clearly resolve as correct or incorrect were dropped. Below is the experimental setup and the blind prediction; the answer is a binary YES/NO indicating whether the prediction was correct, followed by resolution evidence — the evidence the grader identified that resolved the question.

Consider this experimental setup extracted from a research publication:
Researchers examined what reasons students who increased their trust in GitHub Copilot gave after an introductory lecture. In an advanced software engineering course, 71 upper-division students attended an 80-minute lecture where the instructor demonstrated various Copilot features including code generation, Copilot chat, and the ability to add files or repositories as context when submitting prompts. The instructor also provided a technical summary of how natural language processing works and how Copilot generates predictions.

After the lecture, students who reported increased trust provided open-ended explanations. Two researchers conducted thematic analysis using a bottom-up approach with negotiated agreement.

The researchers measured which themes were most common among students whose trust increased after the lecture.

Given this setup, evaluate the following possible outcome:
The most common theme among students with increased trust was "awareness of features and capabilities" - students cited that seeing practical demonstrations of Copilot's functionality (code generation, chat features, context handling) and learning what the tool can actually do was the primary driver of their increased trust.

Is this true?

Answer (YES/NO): YES